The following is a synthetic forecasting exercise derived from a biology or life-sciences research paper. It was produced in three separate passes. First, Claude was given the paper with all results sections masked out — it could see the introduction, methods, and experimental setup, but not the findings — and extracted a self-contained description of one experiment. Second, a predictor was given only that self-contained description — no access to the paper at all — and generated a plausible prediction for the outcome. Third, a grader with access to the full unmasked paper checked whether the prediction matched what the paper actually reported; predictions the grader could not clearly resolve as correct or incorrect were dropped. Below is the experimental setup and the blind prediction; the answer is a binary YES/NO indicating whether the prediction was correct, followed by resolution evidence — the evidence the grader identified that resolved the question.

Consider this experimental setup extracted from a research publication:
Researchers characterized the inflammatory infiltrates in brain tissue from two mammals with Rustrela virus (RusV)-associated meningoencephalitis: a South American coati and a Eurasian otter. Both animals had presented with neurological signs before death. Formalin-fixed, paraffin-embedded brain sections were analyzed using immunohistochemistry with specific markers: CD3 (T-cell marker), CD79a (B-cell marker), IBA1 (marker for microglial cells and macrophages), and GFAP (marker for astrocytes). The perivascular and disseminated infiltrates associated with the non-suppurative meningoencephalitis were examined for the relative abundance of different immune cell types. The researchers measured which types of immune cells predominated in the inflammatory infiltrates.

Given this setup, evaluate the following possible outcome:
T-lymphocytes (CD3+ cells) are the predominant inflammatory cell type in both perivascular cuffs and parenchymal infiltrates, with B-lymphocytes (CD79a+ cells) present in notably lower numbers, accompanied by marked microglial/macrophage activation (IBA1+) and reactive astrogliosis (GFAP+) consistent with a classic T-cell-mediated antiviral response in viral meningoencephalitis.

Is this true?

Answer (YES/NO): YES